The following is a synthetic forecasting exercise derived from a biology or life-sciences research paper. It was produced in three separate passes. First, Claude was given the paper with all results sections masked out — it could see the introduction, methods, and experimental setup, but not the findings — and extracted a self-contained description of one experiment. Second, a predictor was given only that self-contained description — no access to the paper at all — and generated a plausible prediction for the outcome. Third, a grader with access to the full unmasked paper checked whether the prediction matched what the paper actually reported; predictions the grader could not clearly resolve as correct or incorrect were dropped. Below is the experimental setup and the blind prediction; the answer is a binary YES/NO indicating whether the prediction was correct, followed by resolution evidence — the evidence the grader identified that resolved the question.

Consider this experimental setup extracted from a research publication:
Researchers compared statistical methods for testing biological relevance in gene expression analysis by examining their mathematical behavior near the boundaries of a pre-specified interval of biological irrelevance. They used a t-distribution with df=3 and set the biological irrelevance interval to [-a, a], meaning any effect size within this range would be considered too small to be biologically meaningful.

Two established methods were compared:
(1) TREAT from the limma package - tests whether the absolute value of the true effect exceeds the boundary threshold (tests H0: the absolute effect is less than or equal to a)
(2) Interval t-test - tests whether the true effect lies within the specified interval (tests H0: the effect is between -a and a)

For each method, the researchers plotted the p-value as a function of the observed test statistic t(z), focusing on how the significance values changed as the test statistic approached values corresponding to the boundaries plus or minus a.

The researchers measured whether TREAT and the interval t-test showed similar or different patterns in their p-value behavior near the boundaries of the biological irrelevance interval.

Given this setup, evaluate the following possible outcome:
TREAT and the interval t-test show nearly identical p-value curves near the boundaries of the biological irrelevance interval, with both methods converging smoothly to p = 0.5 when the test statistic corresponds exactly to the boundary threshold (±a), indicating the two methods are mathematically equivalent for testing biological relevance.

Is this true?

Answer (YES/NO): NO